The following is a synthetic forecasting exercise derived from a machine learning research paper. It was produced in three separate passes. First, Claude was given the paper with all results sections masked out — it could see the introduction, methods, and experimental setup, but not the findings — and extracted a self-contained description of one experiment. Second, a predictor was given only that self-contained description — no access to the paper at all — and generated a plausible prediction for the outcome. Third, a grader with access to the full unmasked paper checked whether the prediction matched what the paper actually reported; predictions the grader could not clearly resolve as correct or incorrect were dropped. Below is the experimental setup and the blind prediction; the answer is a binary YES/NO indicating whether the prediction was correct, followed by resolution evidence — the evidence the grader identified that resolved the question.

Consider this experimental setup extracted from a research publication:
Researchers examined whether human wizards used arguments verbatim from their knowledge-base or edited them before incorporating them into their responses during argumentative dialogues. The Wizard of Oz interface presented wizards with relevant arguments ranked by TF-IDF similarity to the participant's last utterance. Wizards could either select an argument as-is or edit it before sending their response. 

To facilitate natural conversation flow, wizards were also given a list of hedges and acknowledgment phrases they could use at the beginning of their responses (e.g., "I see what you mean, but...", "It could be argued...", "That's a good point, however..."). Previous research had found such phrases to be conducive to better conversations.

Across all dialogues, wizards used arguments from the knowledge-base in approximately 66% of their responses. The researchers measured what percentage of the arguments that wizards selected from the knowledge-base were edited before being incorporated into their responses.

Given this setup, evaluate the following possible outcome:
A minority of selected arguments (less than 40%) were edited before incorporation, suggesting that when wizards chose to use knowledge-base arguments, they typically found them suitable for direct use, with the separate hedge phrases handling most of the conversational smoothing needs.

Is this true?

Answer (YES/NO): NO